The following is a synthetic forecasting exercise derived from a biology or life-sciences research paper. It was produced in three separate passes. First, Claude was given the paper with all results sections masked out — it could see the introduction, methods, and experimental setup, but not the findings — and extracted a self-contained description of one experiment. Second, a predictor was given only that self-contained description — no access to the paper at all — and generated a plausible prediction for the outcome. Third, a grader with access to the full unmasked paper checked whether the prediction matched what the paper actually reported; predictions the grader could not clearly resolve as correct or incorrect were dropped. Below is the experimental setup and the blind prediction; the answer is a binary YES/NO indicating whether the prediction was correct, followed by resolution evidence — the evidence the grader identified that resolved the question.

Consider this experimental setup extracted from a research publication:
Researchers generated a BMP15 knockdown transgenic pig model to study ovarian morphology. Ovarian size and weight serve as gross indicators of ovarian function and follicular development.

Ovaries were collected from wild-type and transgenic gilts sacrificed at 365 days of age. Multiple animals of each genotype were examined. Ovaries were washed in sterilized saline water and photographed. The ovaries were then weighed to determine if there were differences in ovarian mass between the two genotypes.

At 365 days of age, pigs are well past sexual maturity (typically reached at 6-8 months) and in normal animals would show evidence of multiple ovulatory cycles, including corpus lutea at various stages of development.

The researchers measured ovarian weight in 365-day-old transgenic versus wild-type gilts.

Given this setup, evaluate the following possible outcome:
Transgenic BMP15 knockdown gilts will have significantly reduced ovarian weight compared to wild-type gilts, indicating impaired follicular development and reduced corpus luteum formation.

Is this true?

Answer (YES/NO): YES